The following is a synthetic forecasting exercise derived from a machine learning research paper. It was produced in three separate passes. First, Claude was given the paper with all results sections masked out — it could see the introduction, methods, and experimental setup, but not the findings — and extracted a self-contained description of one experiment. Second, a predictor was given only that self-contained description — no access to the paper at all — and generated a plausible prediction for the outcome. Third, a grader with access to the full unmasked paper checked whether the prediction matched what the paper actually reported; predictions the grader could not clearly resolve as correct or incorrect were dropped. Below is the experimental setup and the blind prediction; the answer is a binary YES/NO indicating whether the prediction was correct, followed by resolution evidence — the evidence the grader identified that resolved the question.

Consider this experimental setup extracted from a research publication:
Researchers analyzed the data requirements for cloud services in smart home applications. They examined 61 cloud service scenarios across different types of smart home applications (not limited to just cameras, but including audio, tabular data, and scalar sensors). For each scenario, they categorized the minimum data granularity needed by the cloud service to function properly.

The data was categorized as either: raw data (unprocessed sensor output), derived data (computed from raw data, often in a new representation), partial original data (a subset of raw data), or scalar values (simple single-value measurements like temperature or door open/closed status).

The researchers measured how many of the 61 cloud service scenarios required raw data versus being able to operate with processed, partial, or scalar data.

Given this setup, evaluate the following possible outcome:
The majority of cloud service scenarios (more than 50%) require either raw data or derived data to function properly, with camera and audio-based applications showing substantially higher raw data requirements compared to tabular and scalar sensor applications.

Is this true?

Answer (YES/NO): NO